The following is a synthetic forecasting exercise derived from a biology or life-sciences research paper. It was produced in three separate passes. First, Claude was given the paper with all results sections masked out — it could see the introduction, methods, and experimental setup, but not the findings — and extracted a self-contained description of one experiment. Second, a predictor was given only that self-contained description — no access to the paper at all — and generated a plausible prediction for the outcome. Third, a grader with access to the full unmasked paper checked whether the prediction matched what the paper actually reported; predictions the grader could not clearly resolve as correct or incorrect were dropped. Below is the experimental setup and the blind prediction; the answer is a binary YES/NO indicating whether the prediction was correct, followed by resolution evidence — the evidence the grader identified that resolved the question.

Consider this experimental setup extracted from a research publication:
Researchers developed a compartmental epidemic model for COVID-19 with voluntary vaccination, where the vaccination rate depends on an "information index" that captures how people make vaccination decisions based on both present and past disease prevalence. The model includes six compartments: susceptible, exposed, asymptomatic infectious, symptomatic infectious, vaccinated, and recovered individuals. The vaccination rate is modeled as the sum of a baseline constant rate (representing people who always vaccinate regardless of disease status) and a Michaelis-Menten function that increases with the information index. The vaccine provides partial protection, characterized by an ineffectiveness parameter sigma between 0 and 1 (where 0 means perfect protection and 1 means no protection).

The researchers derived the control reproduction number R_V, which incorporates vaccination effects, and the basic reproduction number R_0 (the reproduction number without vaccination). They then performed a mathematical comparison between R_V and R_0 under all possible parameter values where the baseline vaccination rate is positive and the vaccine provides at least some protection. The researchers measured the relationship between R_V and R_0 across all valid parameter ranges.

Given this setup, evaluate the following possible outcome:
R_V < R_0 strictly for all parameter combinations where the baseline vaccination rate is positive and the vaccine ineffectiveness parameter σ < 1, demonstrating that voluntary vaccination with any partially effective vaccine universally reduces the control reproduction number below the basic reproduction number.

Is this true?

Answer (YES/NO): YES